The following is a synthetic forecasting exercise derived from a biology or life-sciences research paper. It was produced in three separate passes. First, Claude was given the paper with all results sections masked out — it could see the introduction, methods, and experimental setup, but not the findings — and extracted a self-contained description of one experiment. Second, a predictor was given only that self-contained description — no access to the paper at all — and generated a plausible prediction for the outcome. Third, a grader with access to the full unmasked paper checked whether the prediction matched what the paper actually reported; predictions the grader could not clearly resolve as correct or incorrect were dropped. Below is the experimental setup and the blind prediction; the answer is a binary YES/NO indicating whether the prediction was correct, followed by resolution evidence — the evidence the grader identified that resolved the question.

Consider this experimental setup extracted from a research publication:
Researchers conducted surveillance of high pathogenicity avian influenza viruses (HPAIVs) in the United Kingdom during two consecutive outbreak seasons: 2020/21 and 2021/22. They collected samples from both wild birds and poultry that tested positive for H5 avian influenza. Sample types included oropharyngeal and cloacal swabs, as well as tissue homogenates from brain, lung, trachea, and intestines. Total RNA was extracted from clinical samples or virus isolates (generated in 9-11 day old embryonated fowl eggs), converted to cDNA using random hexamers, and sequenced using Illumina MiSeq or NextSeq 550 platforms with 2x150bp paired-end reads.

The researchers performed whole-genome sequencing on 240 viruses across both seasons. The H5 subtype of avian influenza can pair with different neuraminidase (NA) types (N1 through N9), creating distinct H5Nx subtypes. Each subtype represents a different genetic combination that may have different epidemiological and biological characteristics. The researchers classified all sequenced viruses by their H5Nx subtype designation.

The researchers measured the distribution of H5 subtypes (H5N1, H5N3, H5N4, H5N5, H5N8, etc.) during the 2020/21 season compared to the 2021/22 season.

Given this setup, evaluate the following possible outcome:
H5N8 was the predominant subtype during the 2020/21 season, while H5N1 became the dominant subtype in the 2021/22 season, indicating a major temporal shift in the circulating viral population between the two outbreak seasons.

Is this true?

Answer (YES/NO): YES